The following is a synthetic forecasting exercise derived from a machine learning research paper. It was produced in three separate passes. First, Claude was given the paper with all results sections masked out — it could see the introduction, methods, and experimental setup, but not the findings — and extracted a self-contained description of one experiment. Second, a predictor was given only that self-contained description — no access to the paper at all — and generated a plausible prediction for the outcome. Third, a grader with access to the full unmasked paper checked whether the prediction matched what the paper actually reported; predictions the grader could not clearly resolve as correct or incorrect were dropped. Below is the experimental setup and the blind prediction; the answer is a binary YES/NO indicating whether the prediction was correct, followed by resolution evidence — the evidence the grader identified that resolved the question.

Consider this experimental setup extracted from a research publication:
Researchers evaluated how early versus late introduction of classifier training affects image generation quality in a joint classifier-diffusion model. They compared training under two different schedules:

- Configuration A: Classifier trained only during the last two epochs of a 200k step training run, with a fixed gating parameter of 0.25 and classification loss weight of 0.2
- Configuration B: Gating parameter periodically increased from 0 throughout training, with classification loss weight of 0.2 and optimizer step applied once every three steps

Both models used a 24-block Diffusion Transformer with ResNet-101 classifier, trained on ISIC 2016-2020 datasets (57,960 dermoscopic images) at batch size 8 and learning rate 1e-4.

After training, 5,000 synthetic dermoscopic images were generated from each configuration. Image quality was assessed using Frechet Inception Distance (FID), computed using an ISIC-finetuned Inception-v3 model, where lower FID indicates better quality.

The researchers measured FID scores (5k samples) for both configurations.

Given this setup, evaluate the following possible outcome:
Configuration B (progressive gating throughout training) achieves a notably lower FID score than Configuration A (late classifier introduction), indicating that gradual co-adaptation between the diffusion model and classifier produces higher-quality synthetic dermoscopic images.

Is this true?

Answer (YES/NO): YES